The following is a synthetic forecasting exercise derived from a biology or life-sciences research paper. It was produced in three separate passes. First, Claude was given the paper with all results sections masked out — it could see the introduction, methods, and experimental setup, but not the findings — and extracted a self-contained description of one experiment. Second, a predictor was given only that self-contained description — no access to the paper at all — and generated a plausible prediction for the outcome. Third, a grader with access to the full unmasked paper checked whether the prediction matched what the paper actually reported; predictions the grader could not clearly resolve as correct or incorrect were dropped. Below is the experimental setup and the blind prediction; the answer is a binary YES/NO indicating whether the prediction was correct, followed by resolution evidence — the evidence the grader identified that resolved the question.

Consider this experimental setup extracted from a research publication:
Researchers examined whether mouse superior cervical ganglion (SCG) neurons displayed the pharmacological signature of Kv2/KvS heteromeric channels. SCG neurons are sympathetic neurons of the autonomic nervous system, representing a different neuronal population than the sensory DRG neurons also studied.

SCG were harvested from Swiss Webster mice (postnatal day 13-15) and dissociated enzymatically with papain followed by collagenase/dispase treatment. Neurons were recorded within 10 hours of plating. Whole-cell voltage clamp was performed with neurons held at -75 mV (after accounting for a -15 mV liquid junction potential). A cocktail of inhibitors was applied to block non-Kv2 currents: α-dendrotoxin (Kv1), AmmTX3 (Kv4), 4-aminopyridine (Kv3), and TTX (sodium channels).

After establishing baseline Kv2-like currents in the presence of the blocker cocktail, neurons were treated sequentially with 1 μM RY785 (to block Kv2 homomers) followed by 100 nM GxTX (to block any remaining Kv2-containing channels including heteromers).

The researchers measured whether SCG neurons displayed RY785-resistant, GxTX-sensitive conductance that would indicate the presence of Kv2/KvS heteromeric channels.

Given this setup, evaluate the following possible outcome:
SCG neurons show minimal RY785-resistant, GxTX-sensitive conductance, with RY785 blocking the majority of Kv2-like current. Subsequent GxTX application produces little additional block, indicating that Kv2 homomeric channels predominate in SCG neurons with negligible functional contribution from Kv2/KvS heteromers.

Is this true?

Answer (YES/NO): YES